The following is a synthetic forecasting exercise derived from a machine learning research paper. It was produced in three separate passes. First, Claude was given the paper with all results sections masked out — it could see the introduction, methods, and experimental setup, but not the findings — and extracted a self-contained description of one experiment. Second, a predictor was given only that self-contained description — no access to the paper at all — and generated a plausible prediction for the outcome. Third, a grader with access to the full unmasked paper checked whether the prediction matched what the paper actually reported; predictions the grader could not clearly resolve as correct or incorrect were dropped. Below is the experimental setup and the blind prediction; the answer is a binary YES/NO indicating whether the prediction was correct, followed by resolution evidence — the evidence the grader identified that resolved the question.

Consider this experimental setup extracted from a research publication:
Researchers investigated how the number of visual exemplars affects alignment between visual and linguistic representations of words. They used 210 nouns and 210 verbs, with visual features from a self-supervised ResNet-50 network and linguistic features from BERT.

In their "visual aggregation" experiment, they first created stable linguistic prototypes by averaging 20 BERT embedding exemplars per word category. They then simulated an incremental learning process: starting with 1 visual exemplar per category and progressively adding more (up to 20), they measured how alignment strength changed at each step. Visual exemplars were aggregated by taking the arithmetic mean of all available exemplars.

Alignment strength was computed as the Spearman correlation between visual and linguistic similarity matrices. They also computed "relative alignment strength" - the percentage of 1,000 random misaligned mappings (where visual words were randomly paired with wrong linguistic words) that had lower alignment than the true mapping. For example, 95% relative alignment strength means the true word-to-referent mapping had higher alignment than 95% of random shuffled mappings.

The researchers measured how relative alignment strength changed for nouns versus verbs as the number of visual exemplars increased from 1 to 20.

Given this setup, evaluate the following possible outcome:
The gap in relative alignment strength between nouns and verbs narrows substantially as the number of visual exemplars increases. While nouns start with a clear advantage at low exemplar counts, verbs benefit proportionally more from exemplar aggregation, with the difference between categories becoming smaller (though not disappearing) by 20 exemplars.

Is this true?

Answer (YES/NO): NO